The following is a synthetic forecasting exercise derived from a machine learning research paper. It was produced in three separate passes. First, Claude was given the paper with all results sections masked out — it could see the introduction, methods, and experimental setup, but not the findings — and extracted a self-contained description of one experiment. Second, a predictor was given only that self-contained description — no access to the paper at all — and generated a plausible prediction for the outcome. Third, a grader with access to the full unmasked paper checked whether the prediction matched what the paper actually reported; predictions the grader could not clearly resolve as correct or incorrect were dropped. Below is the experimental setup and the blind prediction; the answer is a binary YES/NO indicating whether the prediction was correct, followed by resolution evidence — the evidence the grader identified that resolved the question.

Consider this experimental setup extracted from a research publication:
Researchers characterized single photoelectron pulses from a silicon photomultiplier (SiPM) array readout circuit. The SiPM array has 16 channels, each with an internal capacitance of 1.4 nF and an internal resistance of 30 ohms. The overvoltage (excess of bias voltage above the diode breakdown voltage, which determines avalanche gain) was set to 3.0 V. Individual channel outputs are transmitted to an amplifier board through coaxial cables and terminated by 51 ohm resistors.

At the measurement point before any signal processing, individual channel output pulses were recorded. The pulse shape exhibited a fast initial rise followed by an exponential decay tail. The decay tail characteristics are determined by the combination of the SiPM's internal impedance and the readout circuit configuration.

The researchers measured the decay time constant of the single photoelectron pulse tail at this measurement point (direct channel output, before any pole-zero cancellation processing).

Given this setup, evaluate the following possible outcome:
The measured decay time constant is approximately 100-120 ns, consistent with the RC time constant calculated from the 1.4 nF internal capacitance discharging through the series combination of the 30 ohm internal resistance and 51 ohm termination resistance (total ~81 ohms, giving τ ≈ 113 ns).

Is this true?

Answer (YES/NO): YES